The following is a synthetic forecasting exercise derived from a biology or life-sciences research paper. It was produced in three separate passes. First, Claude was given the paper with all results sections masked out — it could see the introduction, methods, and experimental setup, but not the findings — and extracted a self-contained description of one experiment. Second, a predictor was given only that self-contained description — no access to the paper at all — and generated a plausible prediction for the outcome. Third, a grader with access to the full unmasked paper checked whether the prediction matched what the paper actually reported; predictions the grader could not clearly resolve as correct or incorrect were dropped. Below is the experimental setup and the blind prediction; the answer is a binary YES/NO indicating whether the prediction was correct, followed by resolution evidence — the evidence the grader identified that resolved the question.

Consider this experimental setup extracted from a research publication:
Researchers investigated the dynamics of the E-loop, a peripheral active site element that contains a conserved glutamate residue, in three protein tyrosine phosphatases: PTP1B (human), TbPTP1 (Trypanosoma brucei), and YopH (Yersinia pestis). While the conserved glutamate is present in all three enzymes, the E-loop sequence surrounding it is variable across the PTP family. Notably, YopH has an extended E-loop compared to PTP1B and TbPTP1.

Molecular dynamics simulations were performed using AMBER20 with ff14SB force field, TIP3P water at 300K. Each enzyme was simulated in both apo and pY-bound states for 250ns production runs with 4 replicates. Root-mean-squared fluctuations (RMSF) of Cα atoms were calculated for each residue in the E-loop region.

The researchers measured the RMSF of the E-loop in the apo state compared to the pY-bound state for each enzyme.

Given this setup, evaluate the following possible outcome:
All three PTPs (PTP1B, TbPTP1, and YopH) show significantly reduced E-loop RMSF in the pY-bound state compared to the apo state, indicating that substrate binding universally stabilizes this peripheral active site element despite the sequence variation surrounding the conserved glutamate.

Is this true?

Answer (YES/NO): NO